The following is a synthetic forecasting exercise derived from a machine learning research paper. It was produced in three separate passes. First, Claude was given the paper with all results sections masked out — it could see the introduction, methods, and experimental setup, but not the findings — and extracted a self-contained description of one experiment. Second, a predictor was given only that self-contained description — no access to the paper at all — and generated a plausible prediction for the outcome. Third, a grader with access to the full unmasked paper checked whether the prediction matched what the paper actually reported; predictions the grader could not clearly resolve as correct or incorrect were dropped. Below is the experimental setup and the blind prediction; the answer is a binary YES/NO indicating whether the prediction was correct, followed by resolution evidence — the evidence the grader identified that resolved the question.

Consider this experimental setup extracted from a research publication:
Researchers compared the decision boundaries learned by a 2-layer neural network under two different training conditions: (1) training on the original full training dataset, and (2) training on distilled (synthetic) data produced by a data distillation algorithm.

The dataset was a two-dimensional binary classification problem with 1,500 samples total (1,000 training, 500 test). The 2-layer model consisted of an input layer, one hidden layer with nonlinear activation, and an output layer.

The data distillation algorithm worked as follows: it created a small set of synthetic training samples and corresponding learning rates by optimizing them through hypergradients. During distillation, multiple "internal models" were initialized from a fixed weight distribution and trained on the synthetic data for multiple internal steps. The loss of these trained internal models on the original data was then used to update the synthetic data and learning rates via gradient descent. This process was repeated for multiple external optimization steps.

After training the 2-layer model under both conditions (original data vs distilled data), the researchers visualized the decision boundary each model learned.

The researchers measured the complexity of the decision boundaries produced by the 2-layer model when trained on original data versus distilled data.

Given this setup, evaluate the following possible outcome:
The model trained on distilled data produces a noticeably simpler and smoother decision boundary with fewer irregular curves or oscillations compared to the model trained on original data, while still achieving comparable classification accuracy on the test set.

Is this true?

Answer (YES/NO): NO